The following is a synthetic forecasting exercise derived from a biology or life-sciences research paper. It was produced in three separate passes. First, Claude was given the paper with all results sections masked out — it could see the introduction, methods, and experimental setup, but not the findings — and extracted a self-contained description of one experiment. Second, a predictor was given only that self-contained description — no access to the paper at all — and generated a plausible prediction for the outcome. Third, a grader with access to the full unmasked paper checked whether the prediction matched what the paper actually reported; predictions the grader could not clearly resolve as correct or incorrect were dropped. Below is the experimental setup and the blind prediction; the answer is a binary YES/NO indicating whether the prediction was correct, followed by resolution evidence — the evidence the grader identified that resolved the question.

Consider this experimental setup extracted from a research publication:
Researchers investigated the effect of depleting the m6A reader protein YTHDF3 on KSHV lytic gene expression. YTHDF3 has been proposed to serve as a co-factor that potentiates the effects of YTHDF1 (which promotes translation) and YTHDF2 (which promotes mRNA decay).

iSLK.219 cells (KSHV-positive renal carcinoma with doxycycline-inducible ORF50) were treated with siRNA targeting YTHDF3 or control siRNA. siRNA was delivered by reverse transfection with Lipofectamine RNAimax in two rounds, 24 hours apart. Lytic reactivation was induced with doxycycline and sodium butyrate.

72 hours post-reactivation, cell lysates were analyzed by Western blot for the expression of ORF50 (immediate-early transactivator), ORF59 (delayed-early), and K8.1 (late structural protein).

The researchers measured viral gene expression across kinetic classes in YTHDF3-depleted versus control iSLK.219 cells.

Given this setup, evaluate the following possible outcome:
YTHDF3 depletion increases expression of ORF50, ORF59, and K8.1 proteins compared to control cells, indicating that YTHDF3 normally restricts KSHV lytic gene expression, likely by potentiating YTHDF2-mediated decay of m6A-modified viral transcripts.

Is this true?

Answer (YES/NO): NO